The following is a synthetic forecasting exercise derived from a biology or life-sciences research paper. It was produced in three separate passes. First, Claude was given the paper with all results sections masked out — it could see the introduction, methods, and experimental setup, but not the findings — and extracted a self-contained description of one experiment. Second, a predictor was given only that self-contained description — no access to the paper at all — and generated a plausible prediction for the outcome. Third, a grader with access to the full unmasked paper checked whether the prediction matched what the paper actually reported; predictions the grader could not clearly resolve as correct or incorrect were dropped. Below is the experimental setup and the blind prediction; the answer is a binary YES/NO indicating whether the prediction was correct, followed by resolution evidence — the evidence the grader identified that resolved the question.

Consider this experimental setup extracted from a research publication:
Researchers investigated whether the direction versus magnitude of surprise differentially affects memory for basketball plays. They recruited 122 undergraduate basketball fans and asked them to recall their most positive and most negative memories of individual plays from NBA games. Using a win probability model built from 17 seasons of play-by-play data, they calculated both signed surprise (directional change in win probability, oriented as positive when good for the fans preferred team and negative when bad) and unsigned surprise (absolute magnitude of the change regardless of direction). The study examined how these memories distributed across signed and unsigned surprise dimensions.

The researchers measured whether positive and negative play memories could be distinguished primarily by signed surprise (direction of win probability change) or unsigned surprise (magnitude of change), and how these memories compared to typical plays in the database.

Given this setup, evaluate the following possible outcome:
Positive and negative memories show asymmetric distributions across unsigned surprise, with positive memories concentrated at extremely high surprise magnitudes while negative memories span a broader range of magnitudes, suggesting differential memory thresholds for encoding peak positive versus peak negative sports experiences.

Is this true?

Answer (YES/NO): NO